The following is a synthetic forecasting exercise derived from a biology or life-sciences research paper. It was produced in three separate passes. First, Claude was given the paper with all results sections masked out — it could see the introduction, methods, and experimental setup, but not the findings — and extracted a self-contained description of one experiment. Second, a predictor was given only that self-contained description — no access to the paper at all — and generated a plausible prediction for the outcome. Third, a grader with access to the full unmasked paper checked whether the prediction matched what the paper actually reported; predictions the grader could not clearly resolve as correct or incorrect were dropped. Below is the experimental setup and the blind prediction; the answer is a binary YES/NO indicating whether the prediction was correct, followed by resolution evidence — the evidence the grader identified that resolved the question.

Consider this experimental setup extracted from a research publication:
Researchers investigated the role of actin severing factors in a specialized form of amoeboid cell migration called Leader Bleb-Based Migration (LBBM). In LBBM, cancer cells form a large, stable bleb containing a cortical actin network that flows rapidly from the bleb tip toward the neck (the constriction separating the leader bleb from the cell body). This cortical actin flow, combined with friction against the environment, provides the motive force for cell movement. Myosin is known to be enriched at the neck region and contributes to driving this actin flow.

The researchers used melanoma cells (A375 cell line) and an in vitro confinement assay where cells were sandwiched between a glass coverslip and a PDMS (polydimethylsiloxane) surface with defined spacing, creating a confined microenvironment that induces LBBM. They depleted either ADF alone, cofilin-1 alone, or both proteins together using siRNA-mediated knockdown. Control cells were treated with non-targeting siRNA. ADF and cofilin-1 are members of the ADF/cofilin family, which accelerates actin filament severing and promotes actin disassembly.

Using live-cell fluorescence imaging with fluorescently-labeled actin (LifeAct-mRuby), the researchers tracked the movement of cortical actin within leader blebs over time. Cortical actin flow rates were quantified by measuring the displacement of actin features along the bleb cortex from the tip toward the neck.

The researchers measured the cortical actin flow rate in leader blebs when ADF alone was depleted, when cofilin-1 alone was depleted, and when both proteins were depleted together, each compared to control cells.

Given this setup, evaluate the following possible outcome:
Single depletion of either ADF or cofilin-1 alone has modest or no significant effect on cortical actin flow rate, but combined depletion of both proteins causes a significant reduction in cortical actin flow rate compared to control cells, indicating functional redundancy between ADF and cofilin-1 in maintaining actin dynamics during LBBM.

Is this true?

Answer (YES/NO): YES